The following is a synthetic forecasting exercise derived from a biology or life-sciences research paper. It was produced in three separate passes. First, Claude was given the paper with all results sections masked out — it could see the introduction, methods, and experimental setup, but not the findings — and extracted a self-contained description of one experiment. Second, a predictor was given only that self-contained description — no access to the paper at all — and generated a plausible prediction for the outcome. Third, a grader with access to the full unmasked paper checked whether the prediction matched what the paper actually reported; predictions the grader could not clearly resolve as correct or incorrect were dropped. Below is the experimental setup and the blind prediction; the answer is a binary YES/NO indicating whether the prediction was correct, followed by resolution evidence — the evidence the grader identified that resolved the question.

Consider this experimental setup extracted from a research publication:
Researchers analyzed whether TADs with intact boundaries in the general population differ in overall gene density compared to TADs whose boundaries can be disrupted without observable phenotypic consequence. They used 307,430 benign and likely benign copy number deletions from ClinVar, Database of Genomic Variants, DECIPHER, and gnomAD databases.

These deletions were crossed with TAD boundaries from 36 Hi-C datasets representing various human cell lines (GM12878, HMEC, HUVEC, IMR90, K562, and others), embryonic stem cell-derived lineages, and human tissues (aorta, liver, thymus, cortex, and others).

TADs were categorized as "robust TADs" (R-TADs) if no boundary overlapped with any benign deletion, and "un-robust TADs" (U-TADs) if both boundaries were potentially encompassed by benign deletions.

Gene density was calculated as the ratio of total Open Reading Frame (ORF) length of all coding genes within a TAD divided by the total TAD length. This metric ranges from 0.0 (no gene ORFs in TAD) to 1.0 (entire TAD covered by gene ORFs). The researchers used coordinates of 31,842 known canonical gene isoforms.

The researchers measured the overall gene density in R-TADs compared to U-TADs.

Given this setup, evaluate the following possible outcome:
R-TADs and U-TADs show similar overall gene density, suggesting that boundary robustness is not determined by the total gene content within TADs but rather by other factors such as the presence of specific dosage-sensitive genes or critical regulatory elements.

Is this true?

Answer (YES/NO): YES